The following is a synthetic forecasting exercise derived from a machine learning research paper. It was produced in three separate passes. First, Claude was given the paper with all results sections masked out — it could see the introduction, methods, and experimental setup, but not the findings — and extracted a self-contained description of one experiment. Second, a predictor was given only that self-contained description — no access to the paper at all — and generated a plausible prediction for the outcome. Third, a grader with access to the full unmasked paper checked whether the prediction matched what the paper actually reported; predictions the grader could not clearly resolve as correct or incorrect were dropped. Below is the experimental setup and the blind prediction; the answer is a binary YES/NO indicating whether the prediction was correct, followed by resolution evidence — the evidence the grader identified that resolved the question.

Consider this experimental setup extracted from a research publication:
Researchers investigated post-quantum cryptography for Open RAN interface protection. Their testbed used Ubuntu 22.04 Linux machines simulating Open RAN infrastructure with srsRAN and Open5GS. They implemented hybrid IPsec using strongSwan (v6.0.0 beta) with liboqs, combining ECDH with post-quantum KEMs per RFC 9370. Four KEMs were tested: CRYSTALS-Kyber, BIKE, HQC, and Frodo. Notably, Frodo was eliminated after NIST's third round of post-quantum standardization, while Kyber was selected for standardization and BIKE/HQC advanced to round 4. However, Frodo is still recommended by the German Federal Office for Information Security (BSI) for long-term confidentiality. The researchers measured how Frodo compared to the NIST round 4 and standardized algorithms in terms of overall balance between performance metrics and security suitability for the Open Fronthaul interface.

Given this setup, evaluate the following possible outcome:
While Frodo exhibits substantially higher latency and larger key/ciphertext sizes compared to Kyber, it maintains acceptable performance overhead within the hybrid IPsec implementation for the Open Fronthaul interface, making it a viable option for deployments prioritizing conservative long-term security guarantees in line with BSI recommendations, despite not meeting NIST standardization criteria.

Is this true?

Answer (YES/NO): NO